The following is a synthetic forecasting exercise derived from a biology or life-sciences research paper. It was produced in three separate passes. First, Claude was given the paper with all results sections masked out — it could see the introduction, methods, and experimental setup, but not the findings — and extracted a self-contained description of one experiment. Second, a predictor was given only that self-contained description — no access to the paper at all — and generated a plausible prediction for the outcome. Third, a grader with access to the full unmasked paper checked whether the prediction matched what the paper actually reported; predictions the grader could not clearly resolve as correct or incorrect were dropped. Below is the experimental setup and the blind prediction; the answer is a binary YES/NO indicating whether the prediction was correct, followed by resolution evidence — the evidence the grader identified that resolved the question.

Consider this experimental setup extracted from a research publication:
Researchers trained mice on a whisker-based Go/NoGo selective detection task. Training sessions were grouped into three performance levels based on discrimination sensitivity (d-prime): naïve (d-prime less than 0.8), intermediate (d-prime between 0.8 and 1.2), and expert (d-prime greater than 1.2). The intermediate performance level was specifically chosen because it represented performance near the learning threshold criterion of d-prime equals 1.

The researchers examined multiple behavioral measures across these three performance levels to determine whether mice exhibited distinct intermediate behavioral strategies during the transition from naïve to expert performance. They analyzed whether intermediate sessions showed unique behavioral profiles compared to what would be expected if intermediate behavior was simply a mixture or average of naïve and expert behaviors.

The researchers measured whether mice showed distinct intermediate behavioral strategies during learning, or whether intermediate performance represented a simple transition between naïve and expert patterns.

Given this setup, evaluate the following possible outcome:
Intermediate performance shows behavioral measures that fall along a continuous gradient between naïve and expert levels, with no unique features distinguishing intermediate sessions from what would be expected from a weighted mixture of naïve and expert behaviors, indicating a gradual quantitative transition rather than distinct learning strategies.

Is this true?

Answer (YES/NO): NO